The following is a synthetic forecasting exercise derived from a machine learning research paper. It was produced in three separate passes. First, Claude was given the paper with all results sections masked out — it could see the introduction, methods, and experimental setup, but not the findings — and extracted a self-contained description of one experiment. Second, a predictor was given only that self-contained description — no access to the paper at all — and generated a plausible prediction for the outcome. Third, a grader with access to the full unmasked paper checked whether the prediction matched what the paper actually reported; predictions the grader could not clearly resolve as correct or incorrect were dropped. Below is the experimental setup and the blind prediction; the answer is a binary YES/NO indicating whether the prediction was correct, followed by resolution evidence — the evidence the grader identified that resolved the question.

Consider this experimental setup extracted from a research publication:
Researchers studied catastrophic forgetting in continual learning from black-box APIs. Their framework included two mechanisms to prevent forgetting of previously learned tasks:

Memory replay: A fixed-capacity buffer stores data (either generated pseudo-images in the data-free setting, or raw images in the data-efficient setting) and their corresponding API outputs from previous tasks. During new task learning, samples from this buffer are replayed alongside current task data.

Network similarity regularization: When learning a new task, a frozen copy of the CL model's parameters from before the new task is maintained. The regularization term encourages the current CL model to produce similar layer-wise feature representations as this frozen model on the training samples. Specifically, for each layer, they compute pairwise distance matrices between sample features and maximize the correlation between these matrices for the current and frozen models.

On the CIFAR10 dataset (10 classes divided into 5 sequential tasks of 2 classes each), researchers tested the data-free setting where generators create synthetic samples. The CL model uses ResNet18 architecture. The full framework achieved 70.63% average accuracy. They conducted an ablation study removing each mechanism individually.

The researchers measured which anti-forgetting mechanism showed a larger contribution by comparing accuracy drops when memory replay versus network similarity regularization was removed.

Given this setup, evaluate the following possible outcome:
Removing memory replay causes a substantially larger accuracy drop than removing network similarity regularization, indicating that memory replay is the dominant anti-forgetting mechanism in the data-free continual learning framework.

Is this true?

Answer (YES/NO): YES